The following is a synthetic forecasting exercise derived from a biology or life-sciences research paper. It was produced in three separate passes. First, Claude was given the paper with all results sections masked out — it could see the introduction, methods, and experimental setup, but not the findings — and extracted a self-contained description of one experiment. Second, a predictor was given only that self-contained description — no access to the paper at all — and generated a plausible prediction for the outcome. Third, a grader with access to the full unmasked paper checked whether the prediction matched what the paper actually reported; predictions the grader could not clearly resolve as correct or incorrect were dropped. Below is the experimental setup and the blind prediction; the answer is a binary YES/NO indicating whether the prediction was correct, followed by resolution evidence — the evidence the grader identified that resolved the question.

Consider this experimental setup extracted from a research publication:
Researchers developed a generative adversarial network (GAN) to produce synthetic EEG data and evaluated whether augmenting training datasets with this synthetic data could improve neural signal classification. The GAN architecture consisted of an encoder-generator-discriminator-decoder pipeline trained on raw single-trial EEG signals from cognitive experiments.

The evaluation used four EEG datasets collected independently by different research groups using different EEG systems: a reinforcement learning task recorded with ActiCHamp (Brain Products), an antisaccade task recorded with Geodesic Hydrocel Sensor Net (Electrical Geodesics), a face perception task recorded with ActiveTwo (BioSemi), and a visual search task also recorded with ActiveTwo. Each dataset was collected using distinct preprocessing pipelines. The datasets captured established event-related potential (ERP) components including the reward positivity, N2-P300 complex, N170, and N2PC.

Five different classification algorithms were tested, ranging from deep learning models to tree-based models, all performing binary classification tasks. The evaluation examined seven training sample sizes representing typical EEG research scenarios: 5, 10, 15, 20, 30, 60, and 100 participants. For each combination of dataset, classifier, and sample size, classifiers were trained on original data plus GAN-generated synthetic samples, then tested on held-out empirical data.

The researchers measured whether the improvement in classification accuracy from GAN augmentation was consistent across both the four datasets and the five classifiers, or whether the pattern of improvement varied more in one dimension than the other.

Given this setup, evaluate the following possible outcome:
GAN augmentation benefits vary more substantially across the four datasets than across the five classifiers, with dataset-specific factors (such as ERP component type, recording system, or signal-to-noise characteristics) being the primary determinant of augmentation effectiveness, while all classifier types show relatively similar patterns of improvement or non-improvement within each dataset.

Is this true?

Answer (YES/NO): NO